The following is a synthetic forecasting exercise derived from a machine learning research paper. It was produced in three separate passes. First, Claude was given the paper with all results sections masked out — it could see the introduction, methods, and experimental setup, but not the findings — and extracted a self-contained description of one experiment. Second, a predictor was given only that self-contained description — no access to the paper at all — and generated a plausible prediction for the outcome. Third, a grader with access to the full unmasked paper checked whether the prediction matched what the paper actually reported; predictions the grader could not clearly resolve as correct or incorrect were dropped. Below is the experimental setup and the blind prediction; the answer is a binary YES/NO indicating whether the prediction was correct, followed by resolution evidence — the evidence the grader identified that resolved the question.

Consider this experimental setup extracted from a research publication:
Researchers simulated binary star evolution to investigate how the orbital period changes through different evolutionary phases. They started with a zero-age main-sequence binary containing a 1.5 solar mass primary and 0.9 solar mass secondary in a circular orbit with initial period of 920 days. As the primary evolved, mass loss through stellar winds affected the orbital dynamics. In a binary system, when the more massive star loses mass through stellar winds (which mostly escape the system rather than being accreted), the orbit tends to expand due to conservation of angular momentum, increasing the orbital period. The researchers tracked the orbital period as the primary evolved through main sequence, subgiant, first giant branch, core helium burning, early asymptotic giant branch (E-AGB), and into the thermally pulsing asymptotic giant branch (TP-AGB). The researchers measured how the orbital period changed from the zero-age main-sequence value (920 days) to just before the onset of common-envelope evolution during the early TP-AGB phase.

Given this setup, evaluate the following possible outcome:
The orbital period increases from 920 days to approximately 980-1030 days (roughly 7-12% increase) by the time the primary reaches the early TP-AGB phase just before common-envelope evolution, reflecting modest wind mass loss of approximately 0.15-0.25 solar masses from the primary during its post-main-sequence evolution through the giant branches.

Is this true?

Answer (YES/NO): NO